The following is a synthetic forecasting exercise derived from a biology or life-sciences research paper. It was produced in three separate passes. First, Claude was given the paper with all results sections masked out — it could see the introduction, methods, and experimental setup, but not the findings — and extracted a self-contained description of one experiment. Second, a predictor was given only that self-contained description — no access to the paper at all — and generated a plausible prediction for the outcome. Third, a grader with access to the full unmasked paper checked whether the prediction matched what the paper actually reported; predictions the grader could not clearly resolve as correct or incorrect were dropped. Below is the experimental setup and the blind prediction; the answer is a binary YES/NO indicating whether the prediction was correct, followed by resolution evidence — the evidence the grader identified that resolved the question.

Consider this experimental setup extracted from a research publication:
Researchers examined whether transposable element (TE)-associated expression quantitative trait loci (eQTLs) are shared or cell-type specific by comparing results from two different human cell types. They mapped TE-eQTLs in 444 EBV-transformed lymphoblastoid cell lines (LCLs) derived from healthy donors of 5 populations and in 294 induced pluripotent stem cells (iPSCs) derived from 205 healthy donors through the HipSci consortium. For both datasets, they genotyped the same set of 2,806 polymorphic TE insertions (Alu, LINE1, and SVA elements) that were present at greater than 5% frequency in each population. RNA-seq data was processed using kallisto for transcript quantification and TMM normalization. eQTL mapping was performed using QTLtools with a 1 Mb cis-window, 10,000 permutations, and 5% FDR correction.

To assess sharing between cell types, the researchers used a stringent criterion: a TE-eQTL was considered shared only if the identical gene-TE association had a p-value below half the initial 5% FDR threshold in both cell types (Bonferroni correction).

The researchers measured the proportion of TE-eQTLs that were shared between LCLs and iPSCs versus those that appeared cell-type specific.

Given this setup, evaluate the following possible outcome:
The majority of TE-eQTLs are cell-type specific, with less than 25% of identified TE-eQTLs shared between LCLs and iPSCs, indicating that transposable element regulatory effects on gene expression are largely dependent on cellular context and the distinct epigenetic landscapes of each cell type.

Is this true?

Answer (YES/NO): NO